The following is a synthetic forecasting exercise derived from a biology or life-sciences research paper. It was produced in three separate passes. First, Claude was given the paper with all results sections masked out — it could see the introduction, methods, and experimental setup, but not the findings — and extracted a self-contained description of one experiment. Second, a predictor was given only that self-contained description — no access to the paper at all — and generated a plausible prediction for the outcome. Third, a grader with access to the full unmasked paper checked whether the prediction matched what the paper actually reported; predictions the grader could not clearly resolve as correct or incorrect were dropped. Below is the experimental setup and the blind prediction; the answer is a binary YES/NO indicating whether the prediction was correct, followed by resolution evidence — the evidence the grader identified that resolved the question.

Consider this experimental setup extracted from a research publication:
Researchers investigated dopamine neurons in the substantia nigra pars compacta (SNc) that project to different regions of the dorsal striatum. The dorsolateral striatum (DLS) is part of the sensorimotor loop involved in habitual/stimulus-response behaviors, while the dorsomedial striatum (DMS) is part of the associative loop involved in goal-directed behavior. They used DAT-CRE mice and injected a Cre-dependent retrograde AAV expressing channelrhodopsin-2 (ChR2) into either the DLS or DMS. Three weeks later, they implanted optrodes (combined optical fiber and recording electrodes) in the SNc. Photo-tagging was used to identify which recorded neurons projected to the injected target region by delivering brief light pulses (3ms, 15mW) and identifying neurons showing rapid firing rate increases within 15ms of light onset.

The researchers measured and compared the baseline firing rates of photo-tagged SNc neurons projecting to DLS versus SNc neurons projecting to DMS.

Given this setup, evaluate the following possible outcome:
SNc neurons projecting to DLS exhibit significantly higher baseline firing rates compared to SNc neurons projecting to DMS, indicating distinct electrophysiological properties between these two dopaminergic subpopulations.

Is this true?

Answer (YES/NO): NO